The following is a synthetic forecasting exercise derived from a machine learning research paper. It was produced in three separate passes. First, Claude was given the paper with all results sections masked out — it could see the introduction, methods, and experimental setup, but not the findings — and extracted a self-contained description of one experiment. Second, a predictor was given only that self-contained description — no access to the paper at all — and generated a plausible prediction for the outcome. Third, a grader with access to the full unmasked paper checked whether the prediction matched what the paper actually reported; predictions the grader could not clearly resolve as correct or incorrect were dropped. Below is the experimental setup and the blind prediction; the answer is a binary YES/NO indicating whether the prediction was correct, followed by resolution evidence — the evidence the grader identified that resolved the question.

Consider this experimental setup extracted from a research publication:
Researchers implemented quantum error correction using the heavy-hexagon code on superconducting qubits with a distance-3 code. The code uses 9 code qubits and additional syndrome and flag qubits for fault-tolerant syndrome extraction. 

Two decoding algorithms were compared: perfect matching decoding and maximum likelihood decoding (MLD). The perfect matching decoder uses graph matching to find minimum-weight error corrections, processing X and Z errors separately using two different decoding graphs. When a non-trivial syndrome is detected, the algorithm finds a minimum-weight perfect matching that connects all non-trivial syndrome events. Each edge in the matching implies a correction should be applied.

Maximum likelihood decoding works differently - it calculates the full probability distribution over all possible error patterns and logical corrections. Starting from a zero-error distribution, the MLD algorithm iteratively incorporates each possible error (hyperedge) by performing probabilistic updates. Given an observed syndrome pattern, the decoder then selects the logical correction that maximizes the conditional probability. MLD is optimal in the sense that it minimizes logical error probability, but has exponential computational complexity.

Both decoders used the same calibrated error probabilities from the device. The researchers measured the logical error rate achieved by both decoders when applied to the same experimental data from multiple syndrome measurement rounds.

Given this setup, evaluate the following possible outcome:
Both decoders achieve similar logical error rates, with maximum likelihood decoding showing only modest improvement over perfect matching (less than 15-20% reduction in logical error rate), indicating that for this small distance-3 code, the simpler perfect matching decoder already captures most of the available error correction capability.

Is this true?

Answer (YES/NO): NO